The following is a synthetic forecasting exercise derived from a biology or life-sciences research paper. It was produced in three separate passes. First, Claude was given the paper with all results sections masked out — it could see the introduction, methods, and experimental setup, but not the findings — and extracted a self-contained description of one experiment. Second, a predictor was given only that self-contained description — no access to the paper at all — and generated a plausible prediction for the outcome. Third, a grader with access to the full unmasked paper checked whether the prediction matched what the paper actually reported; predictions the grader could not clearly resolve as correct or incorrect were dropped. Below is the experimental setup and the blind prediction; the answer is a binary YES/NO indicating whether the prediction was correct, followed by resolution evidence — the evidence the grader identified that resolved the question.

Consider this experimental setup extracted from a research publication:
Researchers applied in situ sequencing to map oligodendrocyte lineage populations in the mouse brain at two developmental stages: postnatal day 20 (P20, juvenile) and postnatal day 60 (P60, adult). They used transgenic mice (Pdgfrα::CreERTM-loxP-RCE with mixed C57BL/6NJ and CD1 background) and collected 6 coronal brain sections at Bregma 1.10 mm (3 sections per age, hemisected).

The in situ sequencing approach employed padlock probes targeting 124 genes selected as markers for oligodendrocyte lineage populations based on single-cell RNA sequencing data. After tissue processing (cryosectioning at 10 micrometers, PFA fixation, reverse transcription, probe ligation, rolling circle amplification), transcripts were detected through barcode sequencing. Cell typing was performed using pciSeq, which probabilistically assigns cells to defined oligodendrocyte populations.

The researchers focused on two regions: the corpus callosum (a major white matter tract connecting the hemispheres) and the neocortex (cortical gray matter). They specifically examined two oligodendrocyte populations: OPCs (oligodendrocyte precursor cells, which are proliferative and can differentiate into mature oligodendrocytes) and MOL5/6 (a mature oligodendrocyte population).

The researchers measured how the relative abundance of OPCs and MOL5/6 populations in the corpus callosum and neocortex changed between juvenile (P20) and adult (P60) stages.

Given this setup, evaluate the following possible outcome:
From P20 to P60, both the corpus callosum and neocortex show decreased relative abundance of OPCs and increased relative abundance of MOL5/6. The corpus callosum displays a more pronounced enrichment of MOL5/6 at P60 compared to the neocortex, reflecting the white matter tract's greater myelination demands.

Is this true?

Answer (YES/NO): NO